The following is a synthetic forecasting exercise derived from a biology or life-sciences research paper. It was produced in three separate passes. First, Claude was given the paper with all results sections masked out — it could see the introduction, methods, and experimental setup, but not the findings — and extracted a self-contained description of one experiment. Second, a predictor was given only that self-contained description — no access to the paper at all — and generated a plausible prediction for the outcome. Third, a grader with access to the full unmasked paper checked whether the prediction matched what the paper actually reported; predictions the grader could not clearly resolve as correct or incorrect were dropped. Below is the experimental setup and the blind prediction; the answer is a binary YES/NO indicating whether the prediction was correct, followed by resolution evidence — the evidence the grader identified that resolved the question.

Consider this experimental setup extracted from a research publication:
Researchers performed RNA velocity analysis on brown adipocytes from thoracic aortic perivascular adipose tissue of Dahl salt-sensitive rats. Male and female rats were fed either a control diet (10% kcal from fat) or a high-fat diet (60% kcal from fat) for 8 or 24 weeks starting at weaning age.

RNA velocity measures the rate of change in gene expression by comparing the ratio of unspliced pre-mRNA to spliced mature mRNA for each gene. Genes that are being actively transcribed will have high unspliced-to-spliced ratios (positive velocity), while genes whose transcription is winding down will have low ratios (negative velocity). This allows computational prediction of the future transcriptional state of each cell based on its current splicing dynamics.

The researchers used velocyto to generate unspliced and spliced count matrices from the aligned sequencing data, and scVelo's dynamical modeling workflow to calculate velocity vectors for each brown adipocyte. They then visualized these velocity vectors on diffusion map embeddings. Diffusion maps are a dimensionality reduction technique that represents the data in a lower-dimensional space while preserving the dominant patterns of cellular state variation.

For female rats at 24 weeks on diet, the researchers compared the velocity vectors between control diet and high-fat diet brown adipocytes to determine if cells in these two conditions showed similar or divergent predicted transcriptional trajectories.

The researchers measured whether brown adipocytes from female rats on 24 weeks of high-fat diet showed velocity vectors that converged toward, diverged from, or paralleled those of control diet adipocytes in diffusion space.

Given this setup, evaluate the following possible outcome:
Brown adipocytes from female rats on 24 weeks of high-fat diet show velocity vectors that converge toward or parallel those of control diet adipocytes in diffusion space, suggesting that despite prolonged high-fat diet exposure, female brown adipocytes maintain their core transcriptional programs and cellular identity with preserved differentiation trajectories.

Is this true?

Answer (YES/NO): NO